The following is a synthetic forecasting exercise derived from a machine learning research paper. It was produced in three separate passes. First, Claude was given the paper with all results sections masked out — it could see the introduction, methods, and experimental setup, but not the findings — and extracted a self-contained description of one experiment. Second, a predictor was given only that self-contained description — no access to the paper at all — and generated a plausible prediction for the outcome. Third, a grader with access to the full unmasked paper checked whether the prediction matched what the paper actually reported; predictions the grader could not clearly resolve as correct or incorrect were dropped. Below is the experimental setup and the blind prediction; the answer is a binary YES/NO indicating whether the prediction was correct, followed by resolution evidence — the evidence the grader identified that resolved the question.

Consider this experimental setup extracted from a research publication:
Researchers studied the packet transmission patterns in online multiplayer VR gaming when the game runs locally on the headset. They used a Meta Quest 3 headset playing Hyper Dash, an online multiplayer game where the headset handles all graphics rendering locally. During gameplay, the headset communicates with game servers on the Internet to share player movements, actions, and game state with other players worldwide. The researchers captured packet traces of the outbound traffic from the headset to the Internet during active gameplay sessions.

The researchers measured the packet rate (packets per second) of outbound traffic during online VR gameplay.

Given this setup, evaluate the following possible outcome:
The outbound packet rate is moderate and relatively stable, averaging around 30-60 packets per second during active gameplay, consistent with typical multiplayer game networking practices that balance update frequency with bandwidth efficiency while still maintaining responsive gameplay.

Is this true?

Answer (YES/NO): YES